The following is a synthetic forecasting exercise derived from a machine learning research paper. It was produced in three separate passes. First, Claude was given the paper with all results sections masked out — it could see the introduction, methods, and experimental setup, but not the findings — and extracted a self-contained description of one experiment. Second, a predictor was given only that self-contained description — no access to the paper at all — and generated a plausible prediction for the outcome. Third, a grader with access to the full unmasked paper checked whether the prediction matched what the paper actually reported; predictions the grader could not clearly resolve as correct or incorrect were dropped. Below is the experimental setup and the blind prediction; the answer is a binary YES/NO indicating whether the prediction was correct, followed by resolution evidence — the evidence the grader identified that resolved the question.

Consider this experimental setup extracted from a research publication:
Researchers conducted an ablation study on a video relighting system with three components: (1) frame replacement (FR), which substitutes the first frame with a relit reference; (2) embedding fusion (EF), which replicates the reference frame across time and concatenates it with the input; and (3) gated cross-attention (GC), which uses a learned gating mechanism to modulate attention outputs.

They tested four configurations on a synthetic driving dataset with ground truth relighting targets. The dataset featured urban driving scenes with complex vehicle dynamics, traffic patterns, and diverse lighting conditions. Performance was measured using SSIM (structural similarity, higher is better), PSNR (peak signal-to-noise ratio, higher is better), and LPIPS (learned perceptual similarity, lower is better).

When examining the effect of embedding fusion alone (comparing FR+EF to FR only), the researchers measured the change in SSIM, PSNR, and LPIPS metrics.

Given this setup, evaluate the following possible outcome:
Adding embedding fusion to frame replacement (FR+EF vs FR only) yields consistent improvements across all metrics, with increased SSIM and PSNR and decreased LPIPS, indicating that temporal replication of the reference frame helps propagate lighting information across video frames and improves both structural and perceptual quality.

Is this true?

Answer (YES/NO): NO